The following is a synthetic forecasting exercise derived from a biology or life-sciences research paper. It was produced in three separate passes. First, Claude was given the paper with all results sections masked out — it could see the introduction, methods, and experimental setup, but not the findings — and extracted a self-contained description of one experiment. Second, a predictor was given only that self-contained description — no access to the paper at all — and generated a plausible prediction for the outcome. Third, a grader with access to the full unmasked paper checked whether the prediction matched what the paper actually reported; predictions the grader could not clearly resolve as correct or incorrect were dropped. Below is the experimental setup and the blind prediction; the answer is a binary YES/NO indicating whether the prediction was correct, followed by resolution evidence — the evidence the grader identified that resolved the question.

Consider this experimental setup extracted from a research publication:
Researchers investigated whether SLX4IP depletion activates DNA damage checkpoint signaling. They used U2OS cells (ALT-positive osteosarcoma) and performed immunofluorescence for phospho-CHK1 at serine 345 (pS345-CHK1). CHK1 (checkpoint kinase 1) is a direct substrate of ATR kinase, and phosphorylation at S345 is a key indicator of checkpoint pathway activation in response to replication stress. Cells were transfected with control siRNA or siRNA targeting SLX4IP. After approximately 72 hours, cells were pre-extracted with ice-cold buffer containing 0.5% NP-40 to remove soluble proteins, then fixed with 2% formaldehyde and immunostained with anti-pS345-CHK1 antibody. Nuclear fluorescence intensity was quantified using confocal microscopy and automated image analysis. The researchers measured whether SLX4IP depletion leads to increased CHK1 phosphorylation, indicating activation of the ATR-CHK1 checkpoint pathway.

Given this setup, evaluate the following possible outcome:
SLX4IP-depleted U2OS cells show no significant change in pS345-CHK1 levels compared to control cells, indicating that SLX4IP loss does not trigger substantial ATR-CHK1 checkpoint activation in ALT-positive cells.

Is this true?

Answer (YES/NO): NO